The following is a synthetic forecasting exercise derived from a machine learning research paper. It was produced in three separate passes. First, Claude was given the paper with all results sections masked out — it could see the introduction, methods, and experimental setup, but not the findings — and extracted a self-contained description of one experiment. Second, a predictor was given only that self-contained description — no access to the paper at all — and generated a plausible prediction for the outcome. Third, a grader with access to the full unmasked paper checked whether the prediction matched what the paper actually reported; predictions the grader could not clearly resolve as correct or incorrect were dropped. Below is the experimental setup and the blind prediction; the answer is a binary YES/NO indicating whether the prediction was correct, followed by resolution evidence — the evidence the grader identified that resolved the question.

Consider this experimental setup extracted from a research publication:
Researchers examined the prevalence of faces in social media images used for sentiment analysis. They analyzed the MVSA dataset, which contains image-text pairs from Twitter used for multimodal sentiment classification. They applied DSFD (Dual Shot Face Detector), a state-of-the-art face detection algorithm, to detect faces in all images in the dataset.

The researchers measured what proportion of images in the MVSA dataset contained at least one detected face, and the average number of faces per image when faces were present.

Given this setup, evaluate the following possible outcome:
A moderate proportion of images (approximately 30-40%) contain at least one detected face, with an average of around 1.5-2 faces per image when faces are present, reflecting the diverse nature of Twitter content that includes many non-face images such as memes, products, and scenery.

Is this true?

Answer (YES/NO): NO